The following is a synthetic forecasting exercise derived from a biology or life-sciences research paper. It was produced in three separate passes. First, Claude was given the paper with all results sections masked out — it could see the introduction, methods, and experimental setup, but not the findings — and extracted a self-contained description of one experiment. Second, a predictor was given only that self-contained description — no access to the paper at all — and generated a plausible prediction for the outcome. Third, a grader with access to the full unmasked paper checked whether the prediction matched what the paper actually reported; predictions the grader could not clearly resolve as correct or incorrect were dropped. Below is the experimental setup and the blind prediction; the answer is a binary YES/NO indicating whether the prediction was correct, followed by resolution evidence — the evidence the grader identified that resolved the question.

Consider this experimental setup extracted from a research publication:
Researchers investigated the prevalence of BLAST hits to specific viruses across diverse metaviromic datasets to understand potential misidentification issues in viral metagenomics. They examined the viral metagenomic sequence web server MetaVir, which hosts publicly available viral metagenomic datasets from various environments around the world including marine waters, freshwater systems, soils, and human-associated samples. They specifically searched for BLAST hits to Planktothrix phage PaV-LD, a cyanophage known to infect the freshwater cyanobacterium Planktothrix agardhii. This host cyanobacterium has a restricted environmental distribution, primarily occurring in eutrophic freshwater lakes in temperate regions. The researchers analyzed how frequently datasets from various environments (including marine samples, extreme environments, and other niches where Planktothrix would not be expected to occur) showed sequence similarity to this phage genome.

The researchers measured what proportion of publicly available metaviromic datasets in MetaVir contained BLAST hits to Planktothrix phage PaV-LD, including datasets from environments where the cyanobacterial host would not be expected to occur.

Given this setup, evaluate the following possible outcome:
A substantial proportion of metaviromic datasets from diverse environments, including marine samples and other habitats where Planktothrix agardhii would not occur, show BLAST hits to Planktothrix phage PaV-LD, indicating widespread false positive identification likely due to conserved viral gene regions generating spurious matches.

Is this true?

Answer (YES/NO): YES